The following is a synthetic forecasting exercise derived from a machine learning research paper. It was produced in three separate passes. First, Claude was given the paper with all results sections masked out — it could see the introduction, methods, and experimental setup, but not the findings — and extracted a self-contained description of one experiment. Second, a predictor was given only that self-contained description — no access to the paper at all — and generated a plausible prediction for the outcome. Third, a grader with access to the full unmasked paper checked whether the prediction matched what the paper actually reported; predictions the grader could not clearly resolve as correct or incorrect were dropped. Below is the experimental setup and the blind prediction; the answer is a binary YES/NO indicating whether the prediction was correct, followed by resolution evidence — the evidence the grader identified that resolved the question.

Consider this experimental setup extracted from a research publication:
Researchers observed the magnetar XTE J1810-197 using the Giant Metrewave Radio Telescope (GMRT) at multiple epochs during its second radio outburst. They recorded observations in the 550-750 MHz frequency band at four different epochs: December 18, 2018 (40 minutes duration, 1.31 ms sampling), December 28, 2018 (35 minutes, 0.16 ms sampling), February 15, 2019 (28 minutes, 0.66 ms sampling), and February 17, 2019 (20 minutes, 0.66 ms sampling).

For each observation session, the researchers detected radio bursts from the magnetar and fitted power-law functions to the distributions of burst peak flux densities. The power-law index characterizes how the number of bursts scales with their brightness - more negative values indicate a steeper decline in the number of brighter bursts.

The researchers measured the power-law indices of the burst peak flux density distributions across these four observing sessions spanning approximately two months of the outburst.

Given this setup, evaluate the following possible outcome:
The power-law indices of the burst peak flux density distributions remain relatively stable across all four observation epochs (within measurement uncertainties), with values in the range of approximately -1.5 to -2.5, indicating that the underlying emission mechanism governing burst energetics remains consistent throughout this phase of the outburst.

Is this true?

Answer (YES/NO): NO